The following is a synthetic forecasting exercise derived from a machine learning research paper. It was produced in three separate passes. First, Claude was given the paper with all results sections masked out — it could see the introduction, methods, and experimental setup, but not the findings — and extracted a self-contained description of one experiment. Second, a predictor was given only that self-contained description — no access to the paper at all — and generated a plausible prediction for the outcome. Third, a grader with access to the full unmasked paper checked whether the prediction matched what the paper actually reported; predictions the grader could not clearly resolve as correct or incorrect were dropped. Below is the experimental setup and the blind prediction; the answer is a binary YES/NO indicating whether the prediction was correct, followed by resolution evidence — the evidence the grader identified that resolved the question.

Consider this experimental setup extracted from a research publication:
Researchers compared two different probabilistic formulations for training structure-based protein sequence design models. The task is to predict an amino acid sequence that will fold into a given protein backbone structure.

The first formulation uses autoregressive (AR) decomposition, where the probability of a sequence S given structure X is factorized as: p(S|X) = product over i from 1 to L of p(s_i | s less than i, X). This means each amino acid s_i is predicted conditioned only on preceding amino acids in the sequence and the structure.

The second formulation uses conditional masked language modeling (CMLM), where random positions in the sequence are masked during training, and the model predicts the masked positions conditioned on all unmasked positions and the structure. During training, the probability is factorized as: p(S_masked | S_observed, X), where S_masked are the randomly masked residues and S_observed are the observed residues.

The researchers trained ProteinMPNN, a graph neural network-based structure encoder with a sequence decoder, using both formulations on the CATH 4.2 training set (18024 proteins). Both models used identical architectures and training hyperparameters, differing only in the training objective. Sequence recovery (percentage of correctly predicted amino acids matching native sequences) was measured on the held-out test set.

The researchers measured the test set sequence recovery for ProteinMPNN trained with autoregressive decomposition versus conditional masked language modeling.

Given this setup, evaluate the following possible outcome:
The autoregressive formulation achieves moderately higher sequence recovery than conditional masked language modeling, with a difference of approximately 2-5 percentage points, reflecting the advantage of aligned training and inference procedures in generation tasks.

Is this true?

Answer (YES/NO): NO